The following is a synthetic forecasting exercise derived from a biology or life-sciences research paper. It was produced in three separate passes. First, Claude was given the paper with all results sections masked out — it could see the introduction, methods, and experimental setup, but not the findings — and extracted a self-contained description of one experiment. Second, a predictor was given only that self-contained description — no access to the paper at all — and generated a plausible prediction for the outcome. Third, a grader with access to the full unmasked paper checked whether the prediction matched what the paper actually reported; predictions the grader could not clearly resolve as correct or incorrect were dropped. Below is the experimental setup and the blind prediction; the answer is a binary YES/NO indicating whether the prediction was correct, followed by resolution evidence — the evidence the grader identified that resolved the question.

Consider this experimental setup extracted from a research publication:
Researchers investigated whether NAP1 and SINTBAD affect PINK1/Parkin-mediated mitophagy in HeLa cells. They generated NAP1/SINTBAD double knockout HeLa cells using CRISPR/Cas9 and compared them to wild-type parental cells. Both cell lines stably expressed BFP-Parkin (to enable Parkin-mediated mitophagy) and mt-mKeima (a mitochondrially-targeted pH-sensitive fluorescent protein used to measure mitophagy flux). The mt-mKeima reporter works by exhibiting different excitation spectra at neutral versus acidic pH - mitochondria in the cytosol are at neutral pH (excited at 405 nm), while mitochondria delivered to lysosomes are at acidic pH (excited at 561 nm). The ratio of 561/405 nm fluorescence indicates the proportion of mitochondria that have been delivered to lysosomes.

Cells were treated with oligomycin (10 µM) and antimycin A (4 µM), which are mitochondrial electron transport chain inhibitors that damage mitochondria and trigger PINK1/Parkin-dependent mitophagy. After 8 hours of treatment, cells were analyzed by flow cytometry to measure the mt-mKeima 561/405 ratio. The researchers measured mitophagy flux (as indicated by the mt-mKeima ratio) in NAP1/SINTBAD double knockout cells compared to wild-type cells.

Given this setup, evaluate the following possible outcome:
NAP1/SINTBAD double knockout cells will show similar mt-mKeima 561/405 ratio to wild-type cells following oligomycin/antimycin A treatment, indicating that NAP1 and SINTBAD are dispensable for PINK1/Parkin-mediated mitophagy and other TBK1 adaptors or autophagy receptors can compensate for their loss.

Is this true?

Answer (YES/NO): NO